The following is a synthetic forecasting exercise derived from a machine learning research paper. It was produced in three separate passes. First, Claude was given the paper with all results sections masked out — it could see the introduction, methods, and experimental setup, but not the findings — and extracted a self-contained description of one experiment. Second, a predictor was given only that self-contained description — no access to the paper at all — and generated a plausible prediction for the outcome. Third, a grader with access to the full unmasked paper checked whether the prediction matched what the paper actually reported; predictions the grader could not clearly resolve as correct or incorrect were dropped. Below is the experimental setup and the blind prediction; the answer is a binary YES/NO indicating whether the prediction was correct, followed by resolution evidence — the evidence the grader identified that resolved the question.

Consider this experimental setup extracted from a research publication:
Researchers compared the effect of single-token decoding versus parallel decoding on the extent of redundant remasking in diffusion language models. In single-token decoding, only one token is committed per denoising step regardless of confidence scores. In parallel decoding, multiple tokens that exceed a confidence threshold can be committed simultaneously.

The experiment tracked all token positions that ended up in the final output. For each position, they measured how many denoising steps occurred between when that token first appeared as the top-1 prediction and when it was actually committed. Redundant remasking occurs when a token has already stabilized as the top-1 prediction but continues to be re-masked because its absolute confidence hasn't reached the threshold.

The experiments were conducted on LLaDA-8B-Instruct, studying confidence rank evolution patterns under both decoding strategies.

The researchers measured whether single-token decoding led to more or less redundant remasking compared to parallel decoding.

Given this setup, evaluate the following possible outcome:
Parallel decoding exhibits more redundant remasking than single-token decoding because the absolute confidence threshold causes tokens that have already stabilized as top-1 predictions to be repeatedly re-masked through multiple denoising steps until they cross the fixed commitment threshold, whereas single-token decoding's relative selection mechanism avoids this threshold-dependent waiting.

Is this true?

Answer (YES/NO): NO